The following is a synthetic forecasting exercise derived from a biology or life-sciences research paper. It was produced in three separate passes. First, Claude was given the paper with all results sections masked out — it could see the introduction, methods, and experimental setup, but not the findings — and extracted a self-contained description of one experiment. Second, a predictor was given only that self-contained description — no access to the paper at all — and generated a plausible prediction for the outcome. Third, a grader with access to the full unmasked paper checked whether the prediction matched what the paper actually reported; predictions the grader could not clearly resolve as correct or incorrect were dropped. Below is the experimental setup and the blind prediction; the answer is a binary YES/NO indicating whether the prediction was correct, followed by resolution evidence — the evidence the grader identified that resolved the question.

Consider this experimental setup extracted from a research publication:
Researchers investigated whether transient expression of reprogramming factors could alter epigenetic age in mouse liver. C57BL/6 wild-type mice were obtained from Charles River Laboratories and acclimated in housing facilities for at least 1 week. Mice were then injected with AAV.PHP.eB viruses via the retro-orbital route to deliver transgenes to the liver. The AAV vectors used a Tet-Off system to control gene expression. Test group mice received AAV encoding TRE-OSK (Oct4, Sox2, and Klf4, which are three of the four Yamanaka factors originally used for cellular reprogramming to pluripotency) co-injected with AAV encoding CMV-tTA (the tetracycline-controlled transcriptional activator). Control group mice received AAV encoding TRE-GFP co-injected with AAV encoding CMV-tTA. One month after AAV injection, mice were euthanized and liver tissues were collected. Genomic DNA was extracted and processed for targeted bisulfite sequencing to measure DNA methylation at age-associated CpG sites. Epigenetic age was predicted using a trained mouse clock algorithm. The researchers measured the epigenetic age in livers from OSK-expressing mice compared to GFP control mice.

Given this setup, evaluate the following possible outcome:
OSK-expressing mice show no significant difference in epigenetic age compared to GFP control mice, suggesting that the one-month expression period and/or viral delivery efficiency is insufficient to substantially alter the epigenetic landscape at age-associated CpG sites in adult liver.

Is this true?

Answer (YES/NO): NO